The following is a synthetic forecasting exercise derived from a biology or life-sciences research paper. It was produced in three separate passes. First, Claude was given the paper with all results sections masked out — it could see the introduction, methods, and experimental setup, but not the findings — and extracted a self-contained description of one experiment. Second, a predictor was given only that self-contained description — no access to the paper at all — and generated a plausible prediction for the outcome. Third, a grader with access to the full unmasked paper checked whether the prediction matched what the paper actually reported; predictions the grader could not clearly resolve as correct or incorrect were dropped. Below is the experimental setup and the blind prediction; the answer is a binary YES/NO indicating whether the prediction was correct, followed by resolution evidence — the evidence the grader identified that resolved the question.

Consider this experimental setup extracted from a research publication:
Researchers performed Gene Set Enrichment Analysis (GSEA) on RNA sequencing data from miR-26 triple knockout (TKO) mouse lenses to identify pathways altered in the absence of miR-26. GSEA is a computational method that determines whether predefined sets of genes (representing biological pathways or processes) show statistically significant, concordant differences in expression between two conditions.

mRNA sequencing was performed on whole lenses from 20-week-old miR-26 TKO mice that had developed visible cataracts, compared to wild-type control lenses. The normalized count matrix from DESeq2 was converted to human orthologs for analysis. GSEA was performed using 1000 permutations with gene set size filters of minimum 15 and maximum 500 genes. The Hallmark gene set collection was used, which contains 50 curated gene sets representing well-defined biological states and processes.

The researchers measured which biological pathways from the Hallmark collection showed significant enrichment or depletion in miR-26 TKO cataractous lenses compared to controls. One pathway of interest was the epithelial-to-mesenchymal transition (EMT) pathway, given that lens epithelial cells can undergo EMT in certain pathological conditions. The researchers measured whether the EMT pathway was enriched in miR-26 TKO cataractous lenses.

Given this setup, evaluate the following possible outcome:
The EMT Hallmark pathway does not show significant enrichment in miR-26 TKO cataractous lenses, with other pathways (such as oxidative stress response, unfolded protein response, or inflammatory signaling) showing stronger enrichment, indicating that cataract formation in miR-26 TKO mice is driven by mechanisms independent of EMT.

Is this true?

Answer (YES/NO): NO